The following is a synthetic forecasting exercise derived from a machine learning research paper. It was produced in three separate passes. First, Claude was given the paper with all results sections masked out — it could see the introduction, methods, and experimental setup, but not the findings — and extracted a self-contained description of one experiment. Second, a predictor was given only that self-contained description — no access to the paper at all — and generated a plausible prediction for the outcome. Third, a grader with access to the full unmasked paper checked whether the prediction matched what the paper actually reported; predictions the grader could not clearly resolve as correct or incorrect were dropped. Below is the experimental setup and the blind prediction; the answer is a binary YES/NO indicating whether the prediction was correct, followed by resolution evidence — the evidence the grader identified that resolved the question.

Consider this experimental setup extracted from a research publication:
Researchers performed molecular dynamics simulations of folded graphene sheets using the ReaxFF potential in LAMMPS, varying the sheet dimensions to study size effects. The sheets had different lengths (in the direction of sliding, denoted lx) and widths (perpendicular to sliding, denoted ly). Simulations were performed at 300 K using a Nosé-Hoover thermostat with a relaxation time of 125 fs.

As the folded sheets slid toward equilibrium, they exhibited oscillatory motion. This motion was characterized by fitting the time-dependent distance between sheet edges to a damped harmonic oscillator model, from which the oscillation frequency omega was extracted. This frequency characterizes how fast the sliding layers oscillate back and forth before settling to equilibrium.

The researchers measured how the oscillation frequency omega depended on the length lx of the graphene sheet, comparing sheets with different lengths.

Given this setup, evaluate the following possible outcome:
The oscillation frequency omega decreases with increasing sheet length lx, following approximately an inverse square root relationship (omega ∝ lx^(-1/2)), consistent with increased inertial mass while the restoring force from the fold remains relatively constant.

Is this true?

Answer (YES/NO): NO